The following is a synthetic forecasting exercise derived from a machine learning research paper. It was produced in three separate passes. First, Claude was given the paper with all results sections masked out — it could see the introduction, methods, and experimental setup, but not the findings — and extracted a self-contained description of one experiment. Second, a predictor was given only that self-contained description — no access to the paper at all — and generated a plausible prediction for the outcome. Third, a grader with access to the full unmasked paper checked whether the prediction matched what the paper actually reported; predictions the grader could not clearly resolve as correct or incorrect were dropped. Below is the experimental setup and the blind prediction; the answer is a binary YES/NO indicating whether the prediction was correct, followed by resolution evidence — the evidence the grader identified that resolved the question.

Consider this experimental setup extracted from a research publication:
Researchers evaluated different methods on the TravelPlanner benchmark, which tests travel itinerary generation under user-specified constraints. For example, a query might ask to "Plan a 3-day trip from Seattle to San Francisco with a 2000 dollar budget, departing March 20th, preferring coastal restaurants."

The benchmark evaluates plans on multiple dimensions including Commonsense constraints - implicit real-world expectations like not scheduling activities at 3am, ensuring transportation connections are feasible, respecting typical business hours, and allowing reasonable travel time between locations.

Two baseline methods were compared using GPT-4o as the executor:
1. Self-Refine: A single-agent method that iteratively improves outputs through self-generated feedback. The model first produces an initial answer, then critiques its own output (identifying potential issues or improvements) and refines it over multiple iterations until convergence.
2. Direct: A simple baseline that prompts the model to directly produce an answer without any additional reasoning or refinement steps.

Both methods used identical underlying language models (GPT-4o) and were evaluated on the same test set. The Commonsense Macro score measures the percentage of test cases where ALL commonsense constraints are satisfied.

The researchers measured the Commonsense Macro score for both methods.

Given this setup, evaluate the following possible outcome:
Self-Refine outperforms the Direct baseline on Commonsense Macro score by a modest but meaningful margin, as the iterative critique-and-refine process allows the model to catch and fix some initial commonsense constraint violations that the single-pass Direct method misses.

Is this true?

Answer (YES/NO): NO